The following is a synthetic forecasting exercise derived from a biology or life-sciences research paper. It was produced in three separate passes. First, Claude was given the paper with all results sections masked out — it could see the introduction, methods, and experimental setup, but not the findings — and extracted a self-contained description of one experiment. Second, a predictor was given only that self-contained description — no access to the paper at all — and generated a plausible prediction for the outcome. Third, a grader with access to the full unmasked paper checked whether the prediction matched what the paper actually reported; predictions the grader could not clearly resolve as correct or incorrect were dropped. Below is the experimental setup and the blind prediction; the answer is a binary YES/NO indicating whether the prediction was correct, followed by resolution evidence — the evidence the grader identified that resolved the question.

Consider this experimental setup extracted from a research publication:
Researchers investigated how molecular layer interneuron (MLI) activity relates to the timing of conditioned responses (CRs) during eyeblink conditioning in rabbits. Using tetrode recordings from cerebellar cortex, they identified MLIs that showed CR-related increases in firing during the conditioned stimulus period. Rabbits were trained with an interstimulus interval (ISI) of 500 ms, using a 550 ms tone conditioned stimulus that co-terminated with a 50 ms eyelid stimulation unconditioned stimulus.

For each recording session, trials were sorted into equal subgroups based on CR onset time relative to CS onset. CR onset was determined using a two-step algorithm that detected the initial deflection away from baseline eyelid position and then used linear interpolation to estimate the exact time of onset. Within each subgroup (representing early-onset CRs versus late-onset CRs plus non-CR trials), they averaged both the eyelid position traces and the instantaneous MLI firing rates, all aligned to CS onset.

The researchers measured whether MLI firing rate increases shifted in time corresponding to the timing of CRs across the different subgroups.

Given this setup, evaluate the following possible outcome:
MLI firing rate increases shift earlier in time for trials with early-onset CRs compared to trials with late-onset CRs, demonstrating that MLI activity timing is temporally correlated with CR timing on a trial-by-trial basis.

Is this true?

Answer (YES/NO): YES